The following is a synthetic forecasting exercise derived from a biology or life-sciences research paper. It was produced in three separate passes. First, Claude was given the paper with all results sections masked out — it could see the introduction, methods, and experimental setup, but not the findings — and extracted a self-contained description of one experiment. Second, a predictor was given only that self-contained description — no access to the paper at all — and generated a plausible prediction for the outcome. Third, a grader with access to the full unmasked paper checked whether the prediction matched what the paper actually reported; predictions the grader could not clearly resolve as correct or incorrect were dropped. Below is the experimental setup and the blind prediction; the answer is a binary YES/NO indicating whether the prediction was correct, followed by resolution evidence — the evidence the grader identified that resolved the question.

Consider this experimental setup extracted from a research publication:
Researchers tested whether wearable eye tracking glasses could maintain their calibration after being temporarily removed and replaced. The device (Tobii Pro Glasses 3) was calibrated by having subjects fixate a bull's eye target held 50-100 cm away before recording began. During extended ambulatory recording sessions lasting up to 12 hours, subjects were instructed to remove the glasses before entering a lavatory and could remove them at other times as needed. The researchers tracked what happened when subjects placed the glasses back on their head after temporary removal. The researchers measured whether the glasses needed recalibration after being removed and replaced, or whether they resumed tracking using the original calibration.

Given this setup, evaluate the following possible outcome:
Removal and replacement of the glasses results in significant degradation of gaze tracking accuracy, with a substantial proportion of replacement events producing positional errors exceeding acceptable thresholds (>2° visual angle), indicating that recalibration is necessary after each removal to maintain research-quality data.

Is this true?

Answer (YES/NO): NO